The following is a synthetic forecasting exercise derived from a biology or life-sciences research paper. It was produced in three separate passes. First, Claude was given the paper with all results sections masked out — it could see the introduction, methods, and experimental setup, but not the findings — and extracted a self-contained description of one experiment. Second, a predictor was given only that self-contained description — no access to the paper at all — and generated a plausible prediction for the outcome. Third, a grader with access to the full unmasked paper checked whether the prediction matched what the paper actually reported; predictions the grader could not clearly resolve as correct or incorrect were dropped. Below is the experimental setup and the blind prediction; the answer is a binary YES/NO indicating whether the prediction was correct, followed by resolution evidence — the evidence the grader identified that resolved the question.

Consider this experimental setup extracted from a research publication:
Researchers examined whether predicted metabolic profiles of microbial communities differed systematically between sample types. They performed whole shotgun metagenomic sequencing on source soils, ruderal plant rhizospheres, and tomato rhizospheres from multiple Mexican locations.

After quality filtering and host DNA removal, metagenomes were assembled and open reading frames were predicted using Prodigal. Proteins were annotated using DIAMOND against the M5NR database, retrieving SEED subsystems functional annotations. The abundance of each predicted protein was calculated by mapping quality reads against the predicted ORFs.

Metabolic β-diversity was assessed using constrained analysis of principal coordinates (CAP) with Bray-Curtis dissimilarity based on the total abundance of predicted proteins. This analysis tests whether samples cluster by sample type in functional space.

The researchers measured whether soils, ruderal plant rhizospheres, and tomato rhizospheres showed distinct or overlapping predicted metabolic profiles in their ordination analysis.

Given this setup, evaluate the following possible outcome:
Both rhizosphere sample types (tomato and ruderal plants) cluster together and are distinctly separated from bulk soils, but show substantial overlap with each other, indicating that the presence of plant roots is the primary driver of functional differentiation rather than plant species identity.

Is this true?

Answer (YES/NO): NO